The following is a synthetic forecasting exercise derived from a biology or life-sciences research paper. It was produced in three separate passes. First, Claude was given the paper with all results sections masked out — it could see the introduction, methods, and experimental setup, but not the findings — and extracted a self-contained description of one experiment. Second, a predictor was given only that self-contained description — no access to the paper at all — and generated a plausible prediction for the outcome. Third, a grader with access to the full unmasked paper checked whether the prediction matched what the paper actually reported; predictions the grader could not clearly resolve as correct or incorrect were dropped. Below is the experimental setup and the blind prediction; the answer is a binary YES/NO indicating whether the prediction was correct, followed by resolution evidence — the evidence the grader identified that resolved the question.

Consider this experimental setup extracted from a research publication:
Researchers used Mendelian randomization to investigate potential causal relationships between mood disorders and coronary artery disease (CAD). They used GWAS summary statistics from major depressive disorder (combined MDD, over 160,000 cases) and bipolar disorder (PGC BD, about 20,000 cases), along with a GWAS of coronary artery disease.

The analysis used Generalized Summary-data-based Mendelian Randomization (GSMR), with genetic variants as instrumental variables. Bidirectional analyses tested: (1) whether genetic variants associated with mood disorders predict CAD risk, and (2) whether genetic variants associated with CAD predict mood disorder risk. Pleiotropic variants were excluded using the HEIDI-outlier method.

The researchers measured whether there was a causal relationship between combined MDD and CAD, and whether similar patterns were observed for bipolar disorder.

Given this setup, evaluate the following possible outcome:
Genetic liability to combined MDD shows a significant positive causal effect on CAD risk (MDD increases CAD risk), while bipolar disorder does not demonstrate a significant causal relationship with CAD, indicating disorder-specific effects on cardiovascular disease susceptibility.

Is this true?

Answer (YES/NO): YES